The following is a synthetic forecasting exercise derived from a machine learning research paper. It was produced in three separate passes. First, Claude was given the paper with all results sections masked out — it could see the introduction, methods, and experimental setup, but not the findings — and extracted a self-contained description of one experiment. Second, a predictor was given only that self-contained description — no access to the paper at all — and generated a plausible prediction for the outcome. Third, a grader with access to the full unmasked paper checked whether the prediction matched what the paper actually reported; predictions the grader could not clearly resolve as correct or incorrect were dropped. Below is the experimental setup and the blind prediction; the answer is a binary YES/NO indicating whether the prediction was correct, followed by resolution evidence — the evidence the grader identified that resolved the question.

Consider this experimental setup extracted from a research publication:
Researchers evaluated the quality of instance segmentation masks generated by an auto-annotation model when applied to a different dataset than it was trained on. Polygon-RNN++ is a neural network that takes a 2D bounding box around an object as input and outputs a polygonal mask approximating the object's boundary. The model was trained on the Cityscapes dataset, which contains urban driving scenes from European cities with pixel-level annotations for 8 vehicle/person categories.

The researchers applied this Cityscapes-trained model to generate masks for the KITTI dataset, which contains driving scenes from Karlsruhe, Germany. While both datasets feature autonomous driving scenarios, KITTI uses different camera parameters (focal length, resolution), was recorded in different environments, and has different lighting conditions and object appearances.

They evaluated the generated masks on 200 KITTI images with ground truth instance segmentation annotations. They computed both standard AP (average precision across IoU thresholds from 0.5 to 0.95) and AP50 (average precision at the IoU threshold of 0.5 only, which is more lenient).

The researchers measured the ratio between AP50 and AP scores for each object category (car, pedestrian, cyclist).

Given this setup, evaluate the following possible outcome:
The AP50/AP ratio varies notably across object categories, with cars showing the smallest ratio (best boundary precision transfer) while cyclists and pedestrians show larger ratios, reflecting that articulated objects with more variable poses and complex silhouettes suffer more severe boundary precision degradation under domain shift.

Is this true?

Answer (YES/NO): NO